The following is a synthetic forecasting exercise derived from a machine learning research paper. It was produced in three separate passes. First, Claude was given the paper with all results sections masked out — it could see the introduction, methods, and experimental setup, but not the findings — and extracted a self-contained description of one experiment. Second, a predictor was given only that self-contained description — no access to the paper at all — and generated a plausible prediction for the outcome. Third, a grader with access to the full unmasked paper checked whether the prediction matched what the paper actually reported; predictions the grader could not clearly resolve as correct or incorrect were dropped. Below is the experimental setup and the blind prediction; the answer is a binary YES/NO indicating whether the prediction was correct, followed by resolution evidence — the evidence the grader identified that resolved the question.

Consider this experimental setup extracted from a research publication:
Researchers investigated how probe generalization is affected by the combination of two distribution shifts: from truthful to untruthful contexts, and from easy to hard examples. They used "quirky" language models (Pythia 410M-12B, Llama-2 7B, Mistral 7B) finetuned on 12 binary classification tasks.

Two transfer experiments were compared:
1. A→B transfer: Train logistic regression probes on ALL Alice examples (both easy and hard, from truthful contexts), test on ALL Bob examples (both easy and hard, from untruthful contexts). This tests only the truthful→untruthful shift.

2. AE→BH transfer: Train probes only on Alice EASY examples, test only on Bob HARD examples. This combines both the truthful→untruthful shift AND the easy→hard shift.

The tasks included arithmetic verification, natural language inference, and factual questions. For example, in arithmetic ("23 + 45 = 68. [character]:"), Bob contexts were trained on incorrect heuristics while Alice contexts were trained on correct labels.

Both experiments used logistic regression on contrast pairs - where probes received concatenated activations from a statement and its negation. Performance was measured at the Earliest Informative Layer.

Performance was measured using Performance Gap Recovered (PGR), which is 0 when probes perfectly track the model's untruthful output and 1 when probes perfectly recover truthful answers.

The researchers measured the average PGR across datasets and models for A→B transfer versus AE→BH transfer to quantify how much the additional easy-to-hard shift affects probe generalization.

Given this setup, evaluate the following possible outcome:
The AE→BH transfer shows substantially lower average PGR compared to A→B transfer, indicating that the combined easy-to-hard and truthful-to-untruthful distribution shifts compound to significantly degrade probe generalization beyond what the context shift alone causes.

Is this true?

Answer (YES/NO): NO